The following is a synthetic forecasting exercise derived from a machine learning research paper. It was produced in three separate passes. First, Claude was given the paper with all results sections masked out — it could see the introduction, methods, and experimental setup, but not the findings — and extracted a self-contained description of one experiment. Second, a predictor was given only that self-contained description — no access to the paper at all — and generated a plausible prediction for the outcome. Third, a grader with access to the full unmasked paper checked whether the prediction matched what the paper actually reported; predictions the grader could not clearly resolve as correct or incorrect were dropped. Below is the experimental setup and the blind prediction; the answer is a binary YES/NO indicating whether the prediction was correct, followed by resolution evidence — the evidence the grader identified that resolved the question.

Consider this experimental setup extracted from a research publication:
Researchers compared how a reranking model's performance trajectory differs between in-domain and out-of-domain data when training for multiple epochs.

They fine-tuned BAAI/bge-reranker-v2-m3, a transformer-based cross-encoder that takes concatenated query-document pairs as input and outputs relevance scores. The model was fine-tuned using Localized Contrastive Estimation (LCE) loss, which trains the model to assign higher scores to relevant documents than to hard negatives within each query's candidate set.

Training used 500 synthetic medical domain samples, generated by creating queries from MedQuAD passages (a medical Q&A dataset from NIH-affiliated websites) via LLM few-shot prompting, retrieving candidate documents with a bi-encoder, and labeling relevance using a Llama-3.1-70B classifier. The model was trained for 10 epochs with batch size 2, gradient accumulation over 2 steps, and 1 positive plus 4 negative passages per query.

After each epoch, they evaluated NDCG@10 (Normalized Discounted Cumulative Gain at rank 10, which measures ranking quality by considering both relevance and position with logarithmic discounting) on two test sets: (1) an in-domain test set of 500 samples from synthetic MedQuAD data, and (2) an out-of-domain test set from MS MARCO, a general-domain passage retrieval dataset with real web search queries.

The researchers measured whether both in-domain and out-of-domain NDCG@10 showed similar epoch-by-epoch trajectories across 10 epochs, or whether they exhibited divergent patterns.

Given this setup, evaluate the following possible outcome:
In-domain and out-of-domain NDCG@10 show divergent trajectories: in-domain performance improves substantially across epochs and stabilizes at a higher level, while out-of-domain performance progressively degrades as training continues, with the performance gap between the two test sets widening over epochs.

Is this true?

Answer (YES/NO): NO